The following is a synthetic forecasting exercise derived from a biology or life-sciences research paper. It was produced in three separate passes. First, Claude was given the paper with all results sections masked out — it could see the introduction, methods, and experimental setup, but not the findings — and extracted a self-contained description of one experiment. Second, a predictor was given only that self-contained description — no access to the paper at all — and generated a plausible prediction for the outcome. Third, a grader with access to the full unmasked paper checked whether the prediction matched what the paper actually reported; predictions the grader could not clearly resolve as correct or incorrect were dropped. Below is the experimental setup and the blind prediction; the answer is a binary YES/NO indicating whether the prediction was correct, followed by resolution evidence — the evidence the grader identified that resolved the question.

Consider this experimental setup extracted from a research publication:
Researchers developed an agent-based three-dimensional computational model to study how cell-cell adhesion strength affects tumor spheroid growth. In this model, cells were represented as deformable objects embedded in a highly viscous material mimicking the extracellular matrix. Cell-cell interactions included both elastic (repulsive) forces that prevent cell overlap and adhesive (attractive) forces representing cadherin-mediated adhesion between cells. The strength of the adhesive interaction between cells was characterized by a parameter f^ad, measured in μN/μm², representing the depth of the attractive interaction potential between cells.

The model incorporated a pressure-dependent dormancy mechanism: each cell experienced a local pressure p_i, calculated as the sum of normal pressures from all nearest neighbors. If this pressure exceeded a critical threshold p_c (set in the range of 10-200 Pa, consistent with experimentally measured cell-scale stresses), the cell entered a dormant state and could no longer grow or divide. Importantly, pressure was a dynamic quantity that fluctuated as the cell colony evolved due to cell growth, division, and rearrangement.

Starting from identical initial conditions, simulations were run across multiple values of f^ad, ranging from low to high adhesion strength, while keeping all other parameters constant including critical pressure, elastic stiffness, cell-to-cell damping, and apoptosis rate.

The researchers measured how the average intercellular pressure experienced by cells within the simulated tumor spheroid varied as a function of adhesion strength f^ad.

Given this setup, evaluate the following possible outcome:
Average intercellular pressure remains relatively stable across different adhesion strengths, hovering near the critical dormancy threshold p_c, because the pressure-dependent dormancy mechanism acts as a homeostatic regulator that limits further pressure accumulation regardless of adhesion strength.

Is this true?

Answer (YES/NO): NO